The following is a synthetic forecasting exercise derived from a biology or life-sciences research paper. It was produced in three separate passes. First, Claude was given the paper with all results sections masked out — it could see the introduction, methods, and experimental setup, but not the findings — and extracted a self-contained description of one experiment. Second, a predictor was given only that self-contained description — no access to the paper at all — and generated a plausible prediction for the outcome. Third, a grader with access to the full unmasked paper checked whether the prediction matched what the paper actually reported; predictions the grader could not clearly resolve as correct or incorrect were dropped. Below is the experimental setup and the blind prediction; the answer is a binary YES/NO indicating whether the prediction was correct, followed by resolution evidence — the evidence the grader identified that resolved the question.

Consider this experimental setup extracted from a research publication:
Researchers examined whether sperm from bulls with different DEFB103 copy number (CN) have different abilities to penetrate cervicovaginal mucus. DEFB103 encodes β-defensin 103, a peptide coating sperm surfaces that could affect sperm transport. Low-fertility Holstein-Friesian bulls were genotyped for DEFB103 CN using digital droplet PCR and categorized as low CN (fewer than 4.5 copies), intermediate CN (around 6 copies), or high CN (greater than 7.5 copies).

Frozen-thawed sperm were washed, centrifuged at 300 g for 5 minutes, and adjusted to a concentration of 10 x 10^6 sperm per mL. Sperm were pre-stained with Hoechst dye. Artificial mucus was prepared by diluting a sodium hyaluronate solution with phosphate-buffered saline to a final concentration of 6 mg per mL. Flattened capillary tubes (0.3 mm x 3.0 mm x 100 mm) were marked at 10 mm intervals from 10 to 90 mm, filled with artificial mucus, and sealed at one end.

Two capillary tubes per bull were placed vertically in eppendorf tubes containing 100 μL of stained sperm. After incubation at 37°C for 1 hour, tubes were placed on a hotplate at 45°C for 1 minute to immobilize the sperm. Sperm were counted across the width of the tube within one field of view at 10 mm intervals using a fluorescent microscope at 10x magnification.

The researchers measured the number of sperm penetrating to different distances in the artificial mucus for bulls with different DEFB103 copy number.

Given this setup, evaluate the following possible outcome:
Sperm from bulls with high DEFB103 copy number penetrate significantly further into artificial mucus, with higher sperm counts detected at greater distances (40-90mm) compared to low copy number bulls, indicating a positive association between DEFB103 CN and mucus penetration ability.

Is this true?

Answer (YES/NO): NO